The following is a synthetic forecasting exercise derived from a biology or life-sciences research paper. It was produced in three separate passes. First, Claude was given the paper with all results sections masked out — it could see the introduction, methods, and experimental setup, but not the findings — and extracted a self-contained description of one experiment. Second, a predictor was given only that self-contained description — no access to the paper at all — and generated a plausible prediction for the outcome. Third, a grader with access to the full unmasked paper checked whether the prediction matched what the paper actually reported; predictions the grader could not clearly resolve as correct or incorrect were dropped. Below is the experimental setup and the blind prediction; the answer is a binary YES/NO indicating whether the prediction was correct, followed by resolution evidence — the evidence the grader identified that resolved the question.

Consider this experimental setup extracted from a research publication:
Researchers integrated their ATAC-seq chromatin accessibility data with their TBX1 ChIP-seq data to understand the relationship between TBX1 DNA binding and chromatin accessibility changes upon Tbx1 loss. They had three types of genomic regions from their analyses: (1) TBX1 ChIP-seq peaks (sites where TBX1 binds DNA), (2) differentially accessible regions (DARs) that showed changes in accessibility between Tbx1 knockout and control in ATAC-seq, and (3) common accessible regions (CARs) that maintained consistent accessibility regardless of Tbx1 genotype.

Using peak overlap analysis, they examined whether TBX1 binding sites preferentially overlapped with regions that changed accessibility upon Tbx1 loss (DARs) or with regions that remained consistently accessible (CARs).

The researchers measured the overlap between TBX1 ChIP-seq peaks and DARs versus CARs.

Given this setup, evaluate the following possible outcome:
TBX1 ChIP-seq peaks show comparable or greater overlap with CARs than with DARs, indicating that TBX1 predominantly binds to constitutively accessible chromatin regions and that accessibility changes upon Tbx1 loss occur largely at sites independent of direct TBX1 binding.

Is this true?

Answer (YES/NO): NO